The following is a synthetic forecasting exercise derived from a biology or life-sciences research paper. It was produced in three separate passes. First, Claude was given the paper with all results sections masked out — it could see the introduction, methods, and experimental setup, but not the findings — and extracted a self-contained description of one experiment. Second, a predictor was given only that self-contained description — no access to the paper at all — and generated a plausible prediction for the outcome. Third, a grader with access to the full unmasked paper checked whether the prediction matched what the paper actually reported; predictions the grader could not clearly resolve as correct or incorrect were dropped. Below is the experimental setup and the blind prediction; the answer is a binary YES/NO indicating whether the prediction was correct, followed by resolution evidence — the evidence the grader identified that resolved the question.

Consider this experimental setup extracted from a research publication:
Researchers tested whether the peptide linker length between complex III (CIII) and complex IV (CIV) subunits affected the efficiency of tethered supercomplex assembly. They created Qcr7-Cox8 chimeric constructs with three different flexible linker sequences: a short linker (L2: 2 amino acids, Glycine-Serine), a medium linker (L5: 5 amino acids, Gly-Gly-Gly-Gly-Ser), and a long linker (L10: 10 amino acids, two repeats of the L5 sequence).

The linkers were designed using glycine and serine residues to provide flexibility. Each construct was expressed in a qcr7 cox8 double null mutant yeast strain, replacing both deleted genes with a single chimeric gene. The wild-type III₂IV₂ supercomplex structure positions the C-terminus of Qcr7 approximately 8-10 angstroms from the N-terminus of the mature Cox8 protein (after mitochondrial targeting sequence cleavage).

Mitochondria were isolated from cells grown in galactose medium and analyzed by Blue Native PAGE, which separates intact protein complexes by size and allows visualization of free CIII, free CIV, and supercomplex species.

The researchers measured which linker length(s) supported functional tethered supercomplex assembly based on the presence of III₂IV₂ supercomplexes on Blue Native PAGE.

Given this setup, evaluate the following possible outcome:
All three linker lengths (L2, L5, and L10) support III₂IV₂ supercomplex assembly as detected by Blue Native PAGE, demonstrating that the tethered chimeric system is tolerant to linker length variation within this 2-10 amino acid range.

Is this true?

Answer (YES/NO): NO